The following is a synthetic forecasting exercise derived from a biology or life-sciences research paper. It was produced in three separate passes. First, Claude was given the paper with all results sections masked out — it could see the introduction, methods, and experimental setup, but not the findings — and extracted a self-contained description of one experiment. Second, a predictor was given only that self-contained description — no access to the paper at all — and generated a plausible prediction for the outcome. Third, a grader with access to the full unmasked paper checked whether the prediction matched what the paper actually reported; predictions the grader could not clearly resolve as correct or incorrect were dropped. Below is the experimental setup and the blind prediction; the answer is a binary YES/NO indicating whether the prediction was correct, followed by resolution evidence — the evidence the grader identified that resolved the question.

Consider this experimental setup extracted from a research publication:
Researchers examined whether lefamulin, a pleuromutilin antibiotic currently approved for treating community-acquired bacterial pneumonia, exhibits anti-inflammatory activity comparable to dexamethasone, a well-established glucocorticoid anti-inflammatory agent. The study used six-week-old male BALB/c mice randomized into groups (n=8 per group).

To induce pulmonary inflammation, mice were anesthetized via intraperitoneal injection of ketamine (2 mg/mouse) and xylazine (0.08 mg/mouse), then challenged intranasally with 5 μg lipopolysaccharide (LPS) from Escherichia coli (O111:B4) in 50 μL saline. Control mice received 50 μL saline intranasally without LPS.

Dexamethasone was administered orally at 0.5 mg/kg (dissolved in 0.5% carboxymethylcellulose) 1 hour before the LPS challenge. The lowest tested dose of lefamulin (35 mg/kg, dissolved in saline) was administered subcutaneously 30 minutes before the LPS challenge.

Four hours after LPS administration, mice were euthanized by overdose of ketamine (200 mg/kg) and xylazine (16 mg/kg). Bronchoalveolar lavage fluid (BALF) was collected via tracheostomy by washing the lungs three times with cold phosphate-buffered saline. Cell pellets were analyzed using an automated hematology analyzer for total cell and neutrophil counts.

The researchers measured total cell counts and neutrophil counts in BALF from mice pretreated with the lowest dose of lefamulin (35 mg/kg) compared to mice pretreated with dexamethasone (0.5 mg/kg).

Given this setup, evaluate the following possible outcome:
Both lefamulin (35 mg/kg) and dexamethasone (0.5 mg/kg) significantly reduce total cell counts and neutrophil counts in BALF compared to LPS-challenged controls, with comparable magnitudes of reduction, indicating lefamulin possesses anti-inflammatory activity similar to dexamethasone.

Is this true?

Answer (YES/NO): YES